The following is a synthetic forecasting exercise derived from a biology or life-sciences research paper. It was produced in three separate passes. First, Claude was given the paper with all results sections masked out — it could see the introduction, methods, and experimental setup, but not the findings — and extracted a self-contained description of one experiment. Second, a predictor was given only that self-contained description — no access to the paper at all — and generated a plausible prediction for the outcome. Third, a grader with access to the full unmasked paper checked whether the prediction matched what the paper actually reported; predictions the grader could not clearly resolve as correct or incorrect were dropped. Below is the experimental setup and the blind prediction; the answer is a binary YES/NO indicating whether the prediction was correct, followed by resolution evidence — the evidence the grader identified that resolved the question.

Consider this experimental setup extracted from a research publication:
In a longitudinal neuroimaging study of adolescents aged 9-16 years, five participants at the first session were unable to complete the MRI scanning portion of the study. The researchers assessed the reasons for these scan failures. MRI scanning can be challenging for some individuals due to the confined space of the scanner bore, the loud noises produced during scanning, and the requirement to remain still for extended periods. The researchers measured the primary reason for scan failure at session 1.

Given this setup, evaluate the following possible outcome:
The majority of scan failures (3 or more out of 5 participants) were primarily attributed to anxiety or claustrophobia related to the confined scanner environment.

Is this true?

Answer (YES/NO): YES